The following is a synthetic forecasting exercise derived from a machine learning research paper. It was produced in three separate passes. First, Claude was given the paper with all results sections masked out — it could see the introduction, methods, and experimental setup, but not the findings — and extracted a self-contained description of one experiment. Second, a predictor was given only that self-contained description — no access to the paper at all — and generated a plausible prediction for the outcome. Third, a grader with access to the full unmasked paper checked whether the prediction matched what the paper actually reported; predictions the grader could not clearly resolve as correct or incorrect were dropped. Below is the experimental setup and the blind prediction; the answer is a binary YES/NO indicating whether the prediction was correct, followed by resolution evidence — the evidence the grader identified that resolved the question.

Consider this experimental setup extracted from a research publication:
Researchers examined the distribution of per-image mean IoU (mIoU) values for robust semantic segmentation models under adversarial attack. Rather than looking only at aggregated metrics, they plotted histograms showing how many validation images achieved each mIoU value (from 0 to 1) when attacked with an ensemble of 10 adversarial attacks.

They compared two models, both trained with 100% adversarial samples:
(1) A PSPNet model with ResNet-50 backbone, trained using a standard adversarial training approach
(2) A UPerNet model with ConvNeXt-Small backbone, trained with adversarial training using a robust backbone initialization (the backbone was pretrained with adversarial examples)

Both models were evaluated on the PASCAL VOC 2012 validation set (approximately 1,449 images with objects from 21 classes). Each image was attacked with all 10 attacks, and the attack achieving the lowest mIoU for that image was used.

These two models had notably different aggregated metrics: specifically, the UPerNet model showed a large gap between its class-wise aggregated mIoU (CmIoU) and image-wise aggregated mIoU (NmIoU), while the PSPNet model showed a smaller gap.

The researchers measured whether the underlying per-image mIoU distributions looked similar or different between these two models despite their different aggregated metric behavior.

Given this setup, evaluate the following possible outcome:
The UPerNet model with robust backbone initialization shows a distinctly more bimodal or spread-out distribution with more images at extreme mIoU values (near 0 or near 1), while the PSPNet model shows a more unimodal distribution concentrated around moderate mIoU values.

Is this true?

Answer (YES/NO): NO